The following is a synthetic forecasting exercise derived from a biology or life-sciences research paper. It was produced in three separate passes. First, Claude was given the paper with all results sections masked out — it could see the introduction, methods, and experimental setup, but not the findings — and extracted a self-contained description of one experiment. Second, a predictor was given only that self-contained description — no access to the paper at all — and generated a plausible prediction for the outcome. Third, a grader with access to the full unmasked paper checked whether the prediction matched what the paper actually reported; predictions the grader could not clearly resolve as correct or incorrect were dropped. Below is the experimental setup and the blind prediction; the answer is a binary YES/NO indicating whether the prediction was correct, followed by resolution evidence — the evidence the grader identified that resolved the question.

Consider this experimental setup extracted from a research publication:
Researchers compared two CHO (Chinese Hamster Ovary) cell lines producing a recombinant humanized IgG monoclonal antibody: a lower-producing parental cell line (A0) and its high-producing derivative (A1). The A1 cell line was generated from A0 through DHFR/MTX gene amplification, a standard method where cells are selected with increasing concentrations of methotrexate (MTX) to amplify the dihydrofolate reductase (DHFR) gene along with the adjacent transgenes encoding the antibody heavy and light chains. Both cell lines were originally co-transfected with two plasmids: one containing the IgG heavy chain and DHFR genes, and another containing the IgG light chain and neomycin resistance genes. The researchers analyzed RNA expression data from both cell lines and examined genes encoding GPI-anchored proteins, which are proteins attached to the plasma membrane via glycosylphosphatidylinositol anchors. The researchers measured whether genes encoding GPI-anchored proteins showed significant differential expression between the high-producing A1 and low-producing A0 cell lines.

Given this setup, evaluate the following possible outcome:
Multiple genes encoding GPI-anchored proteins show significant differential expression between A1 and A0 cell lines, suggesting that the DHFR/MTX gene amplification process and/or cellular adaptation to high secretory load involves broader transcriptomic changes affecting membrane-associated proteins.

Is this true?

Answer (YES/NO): YES